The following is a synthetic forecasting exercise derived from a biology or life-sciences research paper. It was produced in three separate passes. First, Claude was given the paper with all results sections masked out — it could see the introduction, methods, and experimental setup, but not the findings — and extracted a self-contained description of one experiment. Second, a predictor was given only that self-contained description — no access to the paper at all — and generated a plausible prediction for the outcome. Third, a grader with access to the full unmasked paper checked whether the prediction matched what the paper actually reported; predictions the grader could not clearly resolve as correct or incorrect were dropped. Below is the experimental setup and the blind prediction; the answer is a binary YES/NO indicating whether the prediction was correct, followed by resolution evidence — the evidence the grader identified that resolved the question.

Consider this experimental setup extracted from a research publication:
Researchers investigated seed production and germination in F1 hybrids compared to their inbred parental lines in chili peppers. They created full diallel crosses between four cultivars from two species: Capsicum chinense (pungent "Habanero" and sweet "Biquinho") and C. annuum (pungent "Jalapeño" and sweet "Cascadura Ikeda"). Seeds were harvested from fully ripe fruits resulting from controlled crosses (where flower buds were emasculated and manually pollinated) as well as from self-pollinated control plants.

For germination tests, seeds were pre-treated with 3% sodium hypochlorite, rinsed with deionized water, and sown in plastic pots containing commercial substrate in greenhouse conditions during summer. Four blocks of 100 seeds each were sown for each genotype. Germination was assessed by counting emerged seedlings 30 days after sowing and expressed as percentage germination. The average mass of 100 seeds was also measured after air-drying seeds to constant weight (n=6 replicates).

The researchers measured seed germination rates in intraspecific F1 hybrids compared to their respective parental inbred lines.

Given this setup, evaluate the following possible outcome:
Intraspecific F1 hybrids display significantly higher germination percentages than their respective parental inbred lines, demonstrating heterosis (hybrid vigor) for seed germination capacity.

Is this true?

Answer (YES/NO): NO